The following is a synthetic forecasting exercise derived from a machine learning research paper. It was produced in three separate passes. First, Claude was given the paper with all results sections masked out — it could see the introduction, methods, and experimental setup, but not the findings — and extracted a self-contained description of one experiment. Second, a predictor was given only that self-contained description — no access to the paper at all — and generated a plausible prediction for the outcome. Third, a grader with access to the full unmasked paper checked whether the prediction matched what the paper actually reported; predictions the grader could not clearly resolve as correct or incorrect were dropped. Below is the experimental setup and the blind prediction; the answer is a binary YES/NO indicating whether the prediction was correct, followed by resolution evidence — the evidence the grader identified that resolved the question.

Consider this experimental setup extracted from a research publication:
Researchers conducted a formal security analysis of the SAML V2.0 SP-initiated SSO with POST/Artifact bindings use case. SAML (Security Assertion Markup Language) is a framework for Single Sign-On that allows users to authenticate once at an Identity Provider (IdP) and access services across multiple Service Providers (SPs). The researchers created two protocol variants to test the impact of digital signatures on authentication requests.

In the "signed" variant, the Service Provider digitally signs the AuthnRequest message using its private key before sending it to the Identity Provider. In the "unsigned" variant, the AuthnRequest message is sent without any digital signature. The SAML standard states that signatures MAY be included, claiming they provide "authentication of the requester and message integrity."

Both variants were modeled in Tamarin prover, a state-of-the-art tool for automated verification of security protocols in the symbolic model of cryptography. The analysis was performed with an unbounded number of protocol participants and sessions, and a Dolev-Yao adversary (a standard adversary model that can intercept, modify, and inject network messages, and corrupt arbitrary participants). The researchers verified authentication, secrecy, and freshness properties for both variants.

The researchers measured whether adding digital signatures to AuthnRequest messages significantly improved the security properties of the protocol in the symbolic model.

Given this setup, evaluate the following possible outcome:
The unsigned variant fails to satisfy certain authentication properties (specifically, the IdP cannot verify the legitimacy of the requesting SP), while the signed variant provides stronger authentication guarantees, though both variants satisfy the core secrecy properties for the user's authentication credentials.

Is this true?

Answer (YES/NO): YES